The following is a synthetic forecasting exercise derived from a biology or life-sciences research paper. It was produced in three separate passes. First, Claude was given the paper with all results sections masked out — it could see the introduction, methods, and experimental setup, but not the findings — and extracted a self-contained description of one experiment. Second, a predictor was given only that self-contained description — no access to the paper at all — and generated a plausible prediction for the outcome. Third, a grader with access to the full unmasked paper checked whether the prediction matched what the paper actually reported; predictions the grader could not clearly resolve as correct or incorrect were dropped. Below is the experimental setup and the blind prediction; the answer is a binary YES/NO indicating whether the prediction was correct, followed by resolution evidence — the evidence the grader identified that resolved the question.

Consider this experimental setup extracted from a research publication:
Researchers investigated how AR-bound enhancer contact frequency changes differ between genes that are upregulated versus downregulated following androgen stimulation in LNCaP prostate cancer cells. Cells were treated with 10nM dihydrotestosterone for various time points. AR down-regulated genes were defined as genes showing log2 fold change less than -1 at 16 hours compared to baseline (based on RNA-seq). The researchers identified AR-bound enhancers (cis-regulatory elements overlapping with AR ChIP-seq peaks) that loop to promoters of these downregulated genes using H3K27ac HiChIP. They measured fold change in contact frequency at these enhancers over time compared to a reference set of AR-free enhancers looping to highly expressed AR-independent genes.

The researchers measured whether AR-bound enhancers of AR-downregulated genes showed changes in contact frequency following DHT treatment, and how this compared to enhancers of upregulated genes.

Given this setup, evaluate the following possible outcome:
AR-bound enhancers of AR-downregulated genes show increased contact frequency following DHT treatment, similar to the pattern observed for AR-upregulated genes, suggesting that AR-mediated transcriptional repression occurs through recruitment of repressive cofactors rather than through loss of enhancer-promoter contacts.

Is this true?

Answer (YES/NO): NO